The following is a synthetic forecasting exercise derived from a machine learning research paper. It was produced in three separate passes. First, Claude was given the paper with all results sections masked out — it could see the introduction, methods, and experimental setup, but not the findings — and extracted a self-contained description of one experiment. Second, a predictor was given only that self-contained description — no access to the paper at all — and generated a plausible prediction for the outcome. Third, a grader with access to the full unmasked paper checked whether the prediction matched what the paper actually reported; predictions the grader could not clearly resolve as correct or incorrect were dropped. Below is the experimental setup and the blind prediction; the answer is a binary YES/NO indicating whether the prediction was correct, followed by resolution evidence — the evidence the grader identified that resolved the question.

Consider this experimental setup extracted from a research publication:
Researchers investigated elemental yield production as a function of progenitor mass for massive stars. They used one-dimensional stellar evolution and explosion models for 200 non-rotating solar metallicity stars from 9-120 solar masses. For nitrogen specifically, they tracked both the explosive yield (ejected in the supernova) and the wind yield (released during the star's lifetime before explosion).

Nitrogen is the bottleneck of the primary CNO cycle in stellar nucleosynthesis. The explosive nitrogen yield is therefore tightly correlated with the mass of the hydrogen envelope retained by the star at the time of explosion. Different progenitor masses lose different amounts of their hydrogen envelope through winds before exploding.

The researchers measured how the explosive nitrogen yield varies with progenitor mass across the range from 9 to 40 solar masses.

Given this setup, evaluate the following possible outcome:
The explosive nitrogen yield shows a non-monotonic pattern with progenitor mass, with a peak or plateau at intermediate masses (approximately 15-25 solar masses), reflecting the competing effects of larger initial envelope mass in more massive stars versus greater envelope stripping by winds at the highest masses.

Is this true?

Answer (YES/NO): YES